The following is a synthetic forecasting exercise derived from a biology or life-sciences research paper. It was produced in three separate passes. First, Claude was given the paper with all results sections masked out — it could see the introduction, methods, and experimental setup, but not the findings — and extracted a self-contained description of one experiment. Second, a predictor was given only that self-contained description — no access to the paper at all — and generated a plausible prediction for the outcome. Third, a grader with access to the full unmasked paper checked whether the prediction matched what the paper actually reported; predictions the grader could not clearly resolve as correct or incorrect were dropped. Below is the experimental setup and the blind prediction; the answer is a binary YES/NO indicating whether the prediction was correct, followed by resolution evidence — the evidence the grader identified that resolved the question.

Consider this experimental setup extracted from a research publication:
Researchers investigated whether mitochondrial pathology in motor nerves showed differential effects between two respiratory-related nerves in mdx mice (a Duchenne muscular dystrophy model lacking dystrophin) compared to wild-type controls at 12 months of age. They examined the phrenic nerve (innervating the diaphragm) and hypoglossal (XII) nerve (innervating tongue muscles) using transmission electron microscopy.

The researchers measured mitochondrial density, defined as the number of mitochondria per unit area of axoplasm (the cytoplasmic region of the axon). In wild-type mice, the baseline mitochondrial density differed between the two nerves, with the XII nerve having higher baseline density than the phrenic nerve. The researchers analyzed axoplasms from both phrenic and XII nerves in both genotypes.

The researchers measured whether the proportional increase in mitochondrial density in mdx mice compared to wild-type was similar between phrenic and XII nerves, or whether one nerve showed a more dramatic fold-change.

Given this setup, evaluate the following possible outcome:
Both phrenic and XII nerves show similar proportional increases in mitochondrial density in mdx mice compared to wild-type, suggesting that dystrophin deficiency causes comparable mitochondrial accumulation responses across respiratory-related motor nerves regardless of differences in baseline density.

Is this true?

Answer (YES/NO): NO